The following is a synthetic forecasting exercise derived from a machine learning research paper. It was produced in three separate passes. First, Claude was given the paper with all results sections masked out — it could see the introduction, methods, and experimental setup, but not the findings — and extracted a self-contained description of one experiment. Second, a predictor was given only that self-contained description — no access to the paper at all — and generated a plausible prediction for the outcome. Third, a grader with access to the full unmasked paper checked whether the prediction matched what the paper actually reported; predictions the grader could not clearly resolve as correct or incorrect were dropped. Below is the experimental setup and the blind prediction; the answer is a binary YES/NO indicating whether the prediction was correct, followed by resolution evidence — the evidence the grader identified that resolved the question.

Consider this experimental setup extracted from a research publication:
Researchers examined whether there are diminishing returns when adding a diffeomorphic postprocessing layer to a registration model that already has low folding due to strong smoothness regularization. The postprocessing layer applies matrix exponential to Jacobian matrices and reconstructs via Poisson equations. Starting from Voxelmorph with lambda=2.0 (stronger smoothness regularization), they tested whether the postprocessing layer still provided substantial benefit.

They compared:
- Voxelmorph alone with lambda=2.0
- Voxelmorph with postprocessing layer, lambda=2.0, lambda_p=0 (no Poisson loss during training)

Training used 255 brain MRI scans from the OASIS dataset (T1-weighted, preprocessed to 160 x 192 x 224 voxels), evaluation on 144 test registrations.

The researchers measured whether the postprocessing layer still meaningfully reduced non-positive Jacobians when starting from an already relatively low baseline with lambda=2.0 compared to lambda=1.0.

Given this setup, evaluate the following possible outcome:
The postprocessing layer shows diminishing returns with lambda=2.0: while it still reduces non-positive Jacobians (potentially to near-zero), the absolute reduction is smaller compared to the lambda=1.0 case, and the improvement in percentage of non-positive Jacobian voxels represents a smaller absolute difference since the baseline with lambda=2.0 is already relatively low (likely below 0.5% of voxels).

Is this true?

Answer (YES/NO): YES